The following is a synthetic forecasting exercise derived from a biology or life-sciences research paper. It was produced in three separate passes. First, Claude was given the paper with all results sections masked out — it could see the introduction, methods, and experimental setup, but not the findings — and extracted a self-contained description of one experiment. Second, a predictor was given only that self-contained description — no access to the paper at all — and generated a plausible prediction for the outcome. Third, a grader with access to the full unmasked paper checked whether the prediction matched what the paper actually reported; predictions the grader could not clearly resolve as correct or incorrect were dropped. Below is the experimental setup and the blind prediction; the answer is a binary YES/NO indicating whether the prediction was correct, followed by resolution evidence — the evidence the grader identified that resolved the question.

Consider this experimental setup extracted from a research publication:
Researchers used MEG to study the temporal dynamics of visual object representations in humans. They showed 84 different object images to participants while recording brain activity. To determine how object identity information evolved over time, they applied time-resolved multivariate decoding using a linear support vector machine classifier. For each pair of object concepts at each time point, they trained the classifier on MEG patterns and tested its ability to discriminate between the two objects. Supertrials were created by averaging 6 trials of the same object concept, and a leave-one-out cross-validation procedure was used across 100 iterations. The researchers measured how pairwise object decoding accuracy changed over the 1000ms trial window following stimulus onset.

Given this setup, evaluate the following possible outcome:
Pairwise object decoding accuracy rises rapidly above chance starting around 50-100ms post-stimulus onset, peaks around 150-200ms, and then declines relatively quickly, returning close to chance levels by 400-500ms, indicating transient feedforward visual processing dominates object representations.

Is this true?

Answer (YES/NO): NO